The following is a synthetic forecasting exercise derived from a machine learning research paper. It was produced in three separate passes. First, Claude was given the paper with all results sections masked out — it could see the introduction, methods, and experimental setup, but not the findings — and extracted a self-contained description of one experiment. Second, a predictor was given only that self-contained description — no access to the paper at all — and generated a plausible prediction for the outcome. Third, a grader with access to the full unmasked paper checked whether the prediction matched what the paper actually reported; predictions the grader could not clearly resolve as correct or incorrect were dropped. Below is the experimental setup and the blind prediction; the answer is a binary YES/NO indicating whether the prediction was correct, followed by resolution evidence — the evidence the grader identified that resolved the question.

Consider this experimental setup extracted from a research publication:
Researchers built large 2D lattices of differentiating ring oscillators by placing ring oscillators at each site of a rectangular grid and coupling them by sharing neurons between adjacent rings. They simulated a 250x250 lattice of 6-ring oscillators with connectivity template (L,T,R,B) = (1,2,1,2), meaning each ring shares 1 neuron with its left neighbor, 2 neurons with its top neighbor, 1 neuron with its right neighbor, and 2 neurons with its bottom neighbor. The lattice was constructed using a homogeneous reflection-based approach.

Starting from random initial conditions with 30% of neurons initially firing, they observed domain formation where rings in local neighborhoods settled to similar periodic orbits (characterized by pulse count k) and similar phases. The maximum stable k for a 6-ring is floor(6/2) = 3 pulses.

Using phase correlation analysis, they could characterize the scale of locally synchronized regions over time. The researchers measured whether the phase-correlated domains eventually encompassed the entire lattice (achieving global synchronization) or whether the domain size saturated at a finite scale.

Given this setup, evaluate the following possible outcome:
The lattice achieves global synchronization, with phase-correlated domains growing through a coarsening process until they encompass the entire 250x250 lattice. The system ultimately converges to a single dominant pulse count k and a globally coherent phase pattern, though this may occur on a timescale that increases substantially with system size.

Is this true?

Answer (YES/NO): NO